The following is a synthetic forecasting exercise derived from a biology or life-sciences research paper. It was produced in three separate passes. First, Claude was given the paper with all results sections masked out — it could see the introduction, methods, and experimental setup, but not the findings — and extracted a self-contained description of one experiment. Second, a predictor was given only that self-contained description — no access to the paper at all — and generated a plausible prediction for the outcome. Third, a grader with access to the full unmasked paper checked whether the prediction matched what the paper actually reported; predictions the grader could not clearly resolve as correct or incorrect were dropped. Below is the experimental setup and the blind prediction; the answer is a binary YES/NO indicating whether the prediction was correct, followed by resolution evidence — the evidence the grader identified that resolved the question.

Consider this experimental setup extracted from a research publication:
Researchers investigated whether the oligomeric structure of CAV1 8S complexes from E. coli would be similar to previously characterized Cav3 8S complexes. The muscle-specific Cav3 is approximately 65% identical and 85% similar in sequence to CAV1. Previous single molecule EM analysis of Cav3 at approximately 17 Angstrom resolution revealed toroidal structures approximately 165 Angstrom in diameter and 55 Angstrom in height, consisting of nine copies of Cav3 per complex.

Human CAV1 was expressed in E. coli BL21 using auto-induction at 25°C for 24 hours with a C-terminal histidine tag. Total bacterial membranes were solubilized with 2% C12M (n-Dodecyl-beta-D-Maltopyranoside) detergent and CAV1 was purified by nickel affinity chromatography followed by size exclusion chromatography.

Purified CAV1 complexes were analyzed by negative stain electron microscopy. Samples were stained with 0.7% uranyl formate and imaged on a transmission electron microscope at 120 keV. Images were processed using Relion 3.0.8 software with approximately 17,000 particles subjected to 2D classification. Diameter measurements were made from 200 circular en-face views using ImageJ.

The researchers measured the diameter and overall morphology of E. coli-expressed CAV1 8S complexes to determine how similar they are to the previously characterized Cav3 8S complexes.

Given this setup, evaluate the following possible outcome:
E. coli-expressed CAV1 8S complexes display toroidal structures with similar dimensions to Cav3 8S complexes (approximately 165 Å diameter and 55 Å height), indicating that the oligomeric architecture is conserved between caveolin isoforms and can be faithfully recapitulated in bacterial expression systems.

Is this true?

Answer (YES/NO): YES